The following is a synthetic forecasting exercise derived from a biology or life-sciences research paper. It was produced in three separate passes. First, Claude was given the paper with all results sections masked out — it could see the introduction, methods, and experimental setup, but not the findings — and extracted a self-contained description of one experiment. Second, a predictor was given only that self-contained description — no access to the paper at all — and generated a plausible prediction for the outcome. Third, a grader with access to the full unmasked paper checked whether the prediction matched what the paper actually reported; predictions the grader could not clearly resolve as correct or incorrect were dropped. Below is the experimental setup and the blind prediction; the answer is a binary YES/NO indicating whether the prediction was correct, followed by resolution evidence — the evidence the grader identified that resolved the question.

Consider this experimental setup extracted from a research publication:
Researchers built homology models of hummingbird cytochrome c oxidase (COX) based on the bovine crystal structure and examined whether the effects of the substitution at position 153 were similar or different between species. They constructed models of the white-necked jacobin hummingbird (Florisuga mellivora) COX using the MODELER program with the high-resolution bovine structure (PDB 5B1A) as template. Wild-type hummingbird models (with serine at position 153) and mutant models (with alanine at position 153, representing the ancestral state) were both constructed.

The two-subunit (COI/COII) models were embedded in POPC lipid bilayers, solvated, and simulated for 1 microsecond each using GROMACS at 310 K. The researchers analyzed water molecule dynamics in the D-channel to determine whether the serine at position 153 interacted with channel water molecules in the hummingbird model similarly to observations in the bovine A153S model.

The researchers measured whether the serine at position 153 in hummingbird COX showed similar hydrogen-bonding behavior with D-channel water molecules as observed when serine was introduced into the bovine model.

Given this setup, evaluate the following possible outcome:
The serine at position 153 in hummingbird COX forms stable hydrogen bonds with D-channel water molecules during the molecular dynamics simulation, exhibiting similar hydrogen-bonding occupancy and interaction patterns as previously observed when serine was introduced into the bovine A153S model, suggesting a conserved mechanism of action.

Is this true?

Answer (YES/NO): NO